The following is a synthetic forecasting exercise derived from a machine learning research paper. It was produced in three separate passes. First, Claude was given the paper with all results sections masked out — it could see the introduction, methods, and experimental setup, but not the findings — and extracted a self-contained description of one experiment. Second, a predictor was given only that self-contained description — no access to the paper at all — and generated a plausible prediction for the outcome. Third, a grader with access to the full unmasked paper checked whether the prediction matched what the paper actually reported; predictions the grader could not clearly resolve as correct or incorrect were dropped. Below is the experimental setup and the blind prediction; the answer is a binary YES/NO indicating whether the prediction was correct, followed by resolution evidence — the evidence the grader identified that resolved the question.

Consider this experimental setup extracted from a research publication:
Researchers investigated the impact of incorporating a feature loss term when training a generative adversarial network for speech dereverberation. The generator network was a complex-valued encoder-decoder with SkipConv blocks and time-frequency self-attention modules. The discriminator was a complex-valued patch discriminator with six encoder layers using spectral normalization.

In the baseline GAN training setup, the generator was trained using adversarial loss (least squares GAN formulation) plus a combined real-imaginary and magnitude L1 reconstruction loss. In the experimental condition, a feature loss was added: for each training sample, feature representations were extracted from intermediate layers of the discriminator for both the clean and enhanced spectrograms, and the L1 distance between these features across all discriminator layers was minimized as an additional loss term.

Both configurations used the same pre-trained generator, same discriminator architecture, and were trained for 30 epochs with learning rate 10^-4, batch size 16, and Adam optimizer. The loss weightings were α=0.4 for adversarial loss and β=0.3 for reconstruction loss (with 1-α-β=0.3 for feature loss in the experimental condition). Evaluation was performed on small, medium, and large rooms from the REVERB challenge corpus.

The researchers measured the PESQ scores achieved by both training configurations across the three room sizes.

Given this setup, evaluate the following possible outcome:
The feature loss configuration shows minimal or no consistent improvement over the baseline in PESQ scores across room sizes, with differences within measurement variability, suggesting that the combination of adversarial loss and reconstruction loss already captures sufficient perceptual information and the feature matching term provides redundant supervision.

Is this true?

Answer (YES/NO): NO